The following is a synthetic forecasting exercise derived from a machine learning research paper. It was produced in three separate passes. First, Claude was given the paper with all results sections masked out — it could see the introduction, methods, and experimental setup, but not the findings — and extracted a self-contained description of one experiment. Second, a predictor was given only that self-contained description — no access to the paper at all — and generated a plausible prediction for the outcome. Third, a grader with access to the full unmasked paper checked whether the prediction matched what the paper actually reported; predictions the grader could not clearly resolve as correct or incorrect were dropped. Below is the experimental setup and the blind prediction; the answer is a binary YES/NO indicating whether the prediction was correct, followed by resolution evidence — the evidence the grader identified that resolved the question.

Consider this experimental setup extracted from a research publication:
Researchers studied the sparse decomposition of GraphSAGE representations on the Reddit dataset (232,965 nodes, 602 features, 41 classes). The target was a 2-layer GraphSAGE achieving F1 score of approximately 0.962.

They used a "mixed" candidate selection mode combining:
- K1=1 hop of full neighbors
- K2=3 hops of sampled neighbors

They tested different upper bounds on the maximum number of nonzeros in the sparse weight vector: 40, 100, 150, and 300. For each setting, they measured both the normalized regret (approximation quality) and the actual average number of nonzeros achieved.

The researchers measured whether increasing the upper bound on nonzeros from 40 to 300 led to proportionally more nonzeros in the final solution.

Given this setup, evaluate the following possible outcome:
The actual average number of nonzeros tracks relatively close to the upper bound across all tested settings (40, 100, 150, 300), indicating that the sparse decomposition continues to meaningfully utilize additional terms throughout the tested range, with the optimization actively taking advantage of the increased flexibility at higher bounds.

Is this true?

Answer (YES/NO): NO